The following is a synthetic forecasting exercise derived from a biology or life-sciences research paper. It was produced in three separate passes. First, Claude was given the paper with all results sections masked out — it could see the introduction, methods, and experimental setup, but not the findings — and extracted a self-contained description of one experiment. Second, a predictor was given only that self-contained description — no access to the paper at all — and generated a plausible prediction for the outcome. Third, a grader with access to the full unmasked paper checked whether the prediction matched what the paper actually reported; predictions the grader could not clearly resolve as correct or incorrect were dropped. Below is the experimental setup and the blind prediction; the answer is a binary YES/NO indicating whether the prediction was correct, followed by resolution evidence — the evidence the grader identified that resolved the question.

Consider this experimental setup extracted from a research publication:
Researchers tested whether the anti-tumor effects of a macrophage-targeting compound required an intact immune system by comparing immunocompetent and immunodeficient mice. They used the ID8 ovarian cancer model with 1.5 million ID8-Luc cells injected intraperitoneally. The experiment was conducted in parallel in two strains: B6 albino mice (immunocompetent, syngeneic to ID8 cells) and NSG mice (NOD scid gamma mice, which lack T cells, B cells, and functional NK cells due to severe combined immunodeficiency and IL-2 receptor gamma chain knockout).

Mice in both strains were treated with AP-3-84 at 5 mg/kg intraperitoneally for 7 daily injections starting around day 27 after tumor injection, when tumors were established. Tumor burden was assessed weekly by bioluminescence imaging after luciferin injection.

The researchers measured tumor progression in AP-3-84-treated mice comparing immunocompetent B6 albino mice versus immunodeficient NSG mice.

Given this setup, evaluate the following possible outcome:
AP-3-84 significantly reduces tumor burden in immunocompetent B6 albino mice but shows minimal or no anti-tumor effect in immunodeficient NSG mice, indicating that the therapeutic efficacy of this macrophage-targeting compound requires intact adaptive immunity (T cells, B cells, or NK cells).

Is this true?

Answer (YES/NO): YES